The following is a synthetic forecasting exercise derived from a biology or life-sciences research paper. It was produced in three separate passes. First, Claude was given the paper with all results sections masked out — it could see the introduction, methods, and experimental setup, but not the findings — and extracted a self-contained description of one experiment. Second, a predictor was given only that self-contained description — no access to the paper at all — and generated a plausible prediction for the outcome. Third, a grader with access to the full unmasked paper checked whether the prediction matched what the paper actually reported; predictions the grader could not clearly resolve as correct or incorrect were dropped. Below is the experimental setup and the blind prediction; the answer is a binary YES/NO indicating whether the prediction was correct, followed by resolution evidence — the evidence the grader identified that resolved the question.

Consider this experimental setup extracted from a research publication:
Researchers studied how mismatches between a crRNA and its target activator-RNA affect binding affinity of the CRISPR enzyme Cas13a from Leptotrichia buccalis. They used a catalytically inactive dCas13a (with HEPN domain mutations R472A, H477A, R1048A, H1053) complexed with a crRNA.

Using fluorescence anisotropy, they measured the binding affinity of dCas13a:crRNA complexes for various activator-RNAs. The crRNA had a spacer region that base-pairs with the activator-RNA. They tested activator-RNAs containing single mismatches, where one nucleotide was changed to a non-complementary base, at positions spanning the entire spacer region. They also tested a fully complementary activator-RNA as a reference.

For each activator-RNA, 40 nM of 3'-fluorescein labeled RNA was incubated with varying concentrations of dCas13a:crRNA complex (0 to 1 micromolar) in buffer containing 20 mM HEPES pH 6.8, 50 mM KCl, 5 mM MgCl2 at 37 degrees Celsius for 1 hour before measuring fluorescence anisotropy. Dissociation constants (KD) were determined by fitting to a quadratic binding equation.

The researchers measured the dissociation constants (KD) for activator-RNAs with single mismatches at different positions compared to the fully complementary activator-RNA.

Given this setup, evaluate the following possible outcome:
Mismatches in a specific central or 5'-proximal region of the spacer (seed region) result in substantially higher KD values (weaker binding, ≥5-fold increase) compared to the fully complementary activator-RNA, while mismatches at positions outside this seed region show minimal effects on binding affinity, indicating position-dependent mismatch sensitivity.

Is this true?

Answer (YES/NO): YES